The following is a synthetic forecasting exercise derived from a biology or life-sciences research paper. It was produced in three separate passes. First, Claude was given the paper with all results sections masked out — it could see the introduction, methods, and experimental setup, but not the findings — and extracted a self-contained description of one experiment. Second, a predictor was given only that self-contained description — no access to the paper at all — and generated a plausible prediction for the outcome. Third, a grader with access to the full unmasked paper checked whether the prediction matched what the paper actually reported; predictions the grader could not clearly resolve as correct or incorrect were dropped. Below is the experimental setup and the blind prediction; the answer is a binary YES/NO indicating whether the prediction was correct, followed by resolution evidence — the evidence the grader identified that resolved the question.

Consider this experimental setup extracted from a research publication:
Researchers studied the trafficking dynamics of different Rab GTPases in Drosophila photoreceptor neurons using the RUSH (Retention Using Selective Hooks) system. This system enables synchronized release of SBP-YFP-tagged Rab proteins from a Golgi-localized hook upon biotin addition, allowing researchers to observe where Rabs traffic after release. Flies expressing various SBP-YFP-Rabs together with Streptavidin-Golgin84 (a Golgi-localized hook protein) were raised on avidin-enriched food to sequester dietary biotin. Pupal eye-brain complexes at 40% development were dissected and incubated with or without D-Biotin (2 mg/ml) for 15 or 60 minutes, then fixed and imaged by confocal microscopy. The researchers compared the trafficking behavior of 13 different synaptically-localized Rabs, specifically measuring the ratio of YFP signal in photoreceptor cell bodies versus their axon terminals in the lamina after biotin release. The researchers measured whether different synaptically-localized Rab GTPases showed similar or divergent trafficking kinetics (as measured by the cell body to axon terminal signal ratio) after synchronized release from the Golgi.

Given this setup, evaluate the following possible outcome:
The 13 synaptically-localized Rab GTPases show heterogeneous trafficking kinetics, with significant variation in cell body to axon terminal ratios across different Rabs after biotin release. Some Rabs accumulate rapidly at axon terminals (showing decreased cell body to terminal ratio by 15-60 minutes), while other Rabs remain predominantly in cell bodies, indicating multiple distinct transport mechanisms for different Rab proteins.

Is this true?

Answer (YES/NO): YES